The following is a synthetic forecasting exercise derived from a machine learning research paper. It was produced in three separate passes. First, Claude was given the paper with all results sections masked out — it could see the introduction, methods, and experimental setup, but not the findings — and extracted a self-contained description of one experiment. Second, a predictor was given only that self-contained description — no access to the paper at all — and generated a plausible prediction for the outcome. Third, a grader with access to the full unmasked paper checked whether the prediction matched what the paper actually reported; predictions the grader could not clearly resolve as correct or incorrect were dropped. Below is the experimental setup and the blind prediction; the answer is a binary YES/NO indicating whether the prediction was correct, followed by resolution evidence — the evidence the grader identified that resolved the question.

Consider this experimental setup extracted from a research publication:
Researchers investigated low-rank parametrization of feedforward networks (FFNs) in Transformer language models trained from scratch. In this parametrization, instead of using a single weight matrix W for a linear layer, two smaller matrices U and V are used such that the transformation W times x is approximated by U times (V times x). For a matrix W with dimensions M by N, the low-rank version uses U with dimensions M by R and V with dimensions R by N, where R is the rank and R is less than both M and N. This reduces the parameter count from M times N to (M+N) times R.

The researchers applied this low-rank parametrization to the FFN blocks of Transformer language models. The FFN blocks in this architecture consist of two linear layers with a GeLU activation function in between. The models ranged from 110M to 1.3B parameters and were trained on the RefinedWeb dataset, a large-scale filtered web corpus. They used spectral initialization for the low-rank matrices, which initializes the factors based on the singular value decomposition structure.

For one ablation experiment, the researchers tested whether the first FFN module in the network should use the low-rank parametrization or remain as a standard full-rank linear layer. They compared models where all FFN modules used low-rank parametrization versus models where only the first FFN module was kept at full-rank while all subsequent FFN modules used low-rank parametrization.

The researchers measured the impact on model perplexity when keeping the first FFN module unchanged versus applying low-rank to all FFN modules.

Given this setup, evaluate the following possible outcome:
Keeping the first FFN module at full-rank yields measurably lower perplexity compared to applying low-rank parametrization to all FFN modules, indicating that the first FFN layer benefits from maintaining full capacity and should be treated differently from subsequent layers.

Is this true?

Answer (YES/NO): YES